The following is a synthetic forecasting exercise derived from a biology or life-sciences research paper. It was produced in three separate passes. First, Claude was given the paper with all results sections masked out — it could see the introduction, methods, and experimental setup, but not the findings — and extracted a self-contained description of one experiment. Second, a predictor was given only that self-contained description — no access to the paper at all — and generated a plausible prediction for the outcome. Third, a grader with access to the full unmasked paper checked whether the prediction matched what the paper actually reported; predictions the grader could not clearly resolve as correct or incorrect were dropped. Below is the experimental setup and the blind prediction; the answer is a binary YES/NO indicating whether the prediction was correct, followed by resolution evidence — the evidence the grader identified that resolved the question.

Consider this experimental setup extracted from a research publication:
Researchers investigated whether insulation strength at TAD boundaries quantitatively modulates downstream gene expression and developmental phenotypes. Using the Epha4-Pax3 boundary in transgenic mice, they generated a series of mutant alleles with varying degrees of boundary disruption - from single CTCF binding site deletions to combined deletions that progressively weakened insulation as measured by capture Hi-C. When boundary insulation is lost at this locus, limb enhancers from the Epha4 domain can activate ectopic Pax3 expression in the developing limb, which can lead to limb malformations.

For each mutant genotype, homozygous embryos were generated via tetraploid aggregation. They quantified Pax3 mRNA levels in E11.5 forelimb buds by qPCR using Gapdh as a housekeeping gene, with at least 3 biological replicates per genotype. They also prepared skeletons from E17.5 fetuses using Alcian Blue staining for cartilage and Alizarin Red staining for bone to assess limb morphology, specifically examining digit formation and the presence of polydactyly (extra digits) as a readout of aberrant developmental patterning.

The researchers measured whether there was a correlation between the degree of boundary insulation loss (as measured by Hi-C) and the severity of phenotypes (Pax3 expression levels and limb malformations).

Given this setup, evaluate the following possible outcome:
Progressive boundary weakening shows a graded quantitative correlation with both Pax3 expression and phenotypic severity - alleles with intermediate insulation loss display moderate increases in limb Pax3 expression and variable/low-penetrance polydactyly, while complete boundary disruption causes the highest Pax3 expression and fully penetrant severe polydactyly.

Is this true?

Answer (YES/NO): NO